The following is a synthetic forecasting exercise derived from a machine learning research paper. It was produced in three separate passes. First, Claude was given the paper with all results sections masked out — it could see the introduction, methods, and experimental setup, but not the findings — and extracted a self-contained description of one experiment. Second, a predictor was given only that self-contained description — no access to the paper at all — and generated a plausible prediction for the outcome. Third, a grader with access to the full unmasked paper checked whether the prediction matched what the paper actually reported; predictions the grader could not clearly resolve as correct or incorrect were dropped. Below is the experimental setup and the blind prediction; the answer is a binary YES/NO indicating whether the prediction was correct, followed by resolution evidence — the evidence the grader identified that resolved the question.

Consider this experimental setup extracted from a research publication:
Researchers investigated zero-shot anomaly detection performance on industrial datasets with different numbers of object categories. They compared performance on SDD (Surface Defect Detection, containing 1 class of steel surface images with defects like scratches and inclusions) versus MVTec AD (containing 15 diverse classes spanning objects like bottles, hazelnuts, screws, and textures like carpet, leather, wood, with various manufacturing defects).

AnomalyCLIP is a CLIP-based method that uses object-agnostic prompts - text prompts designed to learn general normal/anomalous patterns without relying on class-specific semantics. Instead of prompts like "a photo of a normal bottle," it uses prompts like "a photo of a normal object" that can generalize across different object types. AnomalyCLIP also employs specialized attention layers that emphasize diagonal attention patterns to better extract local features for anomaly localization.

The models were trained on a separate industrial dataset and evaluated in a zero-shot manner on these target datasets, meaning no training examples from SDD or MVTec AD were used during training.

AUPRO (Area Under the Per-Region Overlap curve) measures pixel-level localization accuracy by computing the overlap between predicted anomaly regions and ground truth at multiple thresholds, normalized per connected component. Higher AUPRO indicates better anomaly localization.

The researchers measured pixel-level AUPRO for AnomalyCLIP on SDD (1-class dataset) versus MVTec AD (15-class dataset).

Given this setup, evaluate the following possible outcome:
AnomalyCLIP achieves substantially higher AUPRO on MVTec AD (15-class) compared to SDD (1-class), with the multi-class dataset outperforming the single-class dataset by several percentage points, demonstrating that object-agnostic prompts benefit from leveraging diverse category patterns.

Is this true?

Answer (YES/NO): YES